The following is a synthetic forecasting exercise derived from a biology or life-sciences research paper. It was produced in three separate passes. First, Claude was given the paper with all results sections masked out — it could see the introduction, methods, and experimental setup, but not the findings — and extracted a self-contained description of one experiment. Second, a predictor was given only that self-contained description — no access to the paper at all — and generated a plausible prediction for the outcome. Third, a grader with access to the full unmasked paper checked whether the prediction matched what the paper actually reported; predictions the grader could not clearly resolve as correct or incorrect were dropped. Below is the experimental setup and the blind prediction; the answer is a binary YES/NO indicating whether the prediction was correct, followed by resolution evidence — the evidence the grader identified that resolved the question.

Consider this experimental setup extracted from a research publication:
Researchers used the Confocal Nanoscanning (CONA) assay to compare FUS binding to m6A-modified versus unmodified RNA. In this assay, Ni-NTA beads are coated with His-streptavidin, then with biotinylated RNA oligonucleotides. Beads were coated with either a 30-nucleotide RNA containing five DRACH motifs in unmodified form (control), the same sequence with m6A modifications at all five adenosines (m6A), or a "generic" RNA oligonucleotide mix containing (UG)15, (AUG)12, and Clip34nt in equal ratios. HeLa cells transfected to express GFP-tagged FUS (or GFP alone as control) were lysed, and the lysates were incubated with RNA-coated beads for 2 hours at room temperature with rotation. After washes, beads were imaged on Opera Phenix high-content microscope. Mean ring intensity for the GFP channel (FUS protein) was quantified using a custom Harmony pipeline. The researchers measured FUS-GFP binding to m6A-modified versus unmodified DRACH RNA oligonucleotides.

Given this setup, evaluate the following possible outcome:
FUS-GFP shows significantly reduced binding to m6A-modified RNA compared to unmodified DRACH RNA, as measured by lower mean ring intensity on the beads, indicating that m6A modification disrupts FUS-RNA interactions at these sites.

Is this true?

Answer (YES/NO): YES